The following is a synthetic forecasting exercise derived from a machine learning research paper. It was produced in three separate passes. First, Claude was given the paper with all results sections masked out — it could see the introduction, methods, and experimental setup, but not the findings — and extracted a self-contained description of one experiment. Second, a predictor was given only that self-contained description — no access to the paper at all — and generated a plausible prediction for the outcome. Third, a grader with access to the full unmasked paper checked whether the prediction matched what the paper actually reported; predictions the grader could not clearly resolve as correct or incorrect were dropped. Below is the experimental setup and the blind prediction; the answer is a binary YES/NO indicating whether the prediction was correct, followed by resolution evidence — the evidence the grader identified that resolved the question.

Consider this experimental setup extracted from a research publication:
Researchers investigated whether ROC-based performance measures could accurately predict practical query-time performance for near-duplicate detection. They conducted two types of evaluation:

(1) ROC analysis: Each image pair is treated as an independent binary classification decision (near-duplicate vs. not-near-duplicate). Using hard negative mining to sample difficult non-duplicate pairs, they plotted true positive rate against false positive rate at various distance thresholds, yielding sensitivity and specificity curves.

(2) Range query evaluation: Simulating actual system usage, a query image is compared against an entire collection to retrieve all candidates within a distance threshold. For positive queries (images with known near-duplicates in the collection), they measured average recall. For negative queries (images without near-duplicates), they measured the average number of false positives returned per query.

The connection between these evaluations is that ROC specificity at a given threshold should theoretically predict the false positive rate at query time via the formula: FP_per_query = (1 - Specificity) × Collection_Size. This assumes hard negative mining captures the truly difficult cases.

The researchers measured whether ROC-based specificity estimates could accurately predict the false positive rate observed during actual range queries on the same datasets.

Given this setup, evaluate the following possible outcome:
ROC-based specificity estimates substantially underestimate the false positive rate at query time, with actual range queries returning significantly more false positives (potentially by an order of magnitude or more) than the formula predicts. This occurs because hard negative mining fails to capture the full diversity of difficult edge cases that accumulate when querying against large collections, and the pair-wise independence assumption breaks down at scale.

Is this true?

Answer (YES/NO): NO